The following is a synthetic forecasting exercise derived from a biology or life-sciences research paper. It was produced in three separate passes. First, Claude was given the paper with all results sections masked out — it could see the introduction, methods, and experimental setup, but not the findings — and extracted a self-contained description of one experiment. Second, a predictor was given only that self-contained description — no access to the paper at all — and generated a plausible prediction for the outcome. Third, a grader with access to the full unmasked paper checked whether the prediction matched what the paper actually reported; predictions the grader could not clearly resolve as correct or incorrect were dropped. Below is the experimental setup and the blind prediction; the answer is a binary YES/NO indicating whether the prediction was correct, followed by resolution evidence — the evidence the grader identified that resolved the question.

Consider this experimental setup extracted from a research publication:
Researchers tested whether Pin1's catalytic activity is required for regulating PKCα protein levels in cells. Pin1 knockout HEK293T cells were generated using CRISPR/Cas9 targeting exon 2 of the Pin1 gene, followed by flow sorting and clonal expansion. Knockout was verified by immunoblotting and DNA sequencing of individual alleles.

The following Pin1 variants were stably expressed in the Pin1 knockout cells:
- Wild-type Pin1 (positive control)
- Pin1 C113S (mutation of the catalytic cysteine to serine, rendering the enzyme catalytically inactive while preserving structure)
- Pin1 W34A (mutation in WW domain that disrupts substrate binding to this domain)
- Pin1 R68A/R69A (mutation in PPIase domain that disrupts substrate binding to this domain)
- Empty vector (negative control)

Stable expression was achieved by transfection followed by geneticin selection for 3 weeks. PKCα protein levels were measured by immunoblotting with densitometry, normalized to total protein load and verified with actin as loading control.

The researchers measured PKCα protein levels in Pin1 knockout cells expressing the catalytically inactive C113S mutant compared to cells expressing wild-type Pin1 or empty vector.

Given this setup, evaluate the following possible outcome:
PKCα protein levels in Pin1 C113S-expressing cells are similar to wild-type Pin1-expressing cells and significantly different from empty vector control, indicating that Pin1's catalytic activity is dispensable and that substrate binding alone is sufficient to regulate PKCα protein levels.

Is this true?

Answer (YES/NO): YES